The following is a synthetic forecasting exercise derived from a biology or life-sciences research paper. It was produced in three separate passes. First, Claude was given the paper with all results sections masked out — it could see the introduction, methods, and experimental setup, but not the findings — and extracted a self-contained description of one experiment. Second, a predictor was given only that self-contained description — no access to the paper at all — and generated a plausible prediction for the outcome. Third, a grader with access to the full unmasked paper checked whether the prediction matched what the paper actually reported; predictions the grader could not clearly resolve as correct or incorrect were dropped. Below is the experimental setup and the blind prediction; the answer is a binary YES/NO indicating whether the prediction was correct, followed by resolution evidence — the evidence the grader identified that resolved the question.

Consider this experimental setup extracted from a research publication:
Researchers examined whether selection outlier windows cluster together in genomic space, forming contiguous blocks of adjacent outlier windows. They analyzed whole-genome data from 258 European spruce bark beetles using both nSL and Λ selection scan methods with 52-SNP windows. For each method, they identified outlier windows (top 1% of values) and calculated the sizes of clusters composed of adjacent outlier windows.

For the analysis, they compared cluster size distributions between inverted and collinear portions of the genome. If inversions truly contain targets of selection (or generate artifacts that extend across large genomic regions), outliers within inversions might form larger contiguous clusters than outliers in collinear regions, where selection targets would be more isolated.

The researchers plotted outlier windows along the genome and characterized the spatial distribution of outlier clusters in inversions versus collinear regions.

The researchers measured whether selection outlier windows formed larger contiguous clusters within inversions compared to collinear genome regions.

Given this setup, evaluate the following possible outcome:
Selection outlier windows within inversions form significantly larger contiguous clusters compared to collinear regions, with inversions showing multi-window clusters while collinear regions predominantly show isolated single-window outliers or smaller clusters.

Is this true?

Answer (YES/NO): NO